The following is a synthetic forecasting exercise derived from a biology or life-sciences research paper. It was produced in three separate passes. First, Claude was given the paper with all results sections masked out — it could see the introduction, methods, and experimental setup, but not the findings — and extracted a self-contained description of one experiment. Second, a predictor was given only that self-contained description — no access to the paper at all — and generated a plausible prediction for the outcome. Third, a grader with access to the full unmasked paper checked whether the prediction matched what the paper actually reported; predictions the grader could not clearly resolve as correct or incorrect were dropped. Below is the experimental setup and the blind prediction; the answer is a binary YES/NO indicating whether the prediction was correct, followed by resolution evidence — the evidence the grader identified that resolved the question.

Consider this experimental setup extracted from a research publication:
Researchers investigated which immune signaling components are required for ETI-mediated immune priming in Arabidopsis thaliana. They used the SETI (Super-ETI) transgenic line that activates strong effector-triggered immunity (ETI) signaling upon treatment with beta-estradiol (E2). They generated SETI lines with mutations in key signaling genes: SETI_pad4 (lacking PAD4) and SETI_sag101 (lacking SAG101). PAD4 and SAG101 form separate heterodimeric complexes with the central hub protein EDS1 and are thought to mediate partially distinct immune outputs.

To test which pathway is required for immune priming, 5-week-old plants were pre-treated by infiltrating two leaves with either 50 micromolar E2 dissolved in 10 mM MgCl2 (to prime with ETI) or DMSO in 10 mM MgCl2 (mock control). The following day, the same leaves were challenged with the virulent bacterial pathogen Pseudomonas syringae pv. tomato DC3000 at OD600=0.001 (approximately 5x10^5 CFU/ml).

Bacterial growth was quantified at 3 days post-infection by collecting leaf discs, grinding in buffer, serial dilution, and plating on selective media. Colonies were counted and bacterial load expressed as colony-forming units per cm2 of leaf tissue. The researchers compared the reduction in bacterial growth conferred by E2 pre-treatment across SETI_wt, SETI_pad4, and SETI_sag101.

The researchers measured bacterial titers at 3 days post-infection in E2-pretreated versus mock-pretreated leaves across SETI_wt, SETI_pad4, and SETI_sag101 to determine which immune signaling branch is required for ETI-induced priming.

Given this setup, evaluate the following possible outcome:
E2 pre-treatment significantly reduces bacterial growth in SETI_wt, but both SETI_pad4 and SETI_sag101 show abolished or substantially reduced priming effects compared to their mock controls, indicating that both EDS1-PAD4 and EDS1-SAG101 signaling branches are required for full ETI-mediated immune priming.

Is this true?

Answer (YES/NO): NO